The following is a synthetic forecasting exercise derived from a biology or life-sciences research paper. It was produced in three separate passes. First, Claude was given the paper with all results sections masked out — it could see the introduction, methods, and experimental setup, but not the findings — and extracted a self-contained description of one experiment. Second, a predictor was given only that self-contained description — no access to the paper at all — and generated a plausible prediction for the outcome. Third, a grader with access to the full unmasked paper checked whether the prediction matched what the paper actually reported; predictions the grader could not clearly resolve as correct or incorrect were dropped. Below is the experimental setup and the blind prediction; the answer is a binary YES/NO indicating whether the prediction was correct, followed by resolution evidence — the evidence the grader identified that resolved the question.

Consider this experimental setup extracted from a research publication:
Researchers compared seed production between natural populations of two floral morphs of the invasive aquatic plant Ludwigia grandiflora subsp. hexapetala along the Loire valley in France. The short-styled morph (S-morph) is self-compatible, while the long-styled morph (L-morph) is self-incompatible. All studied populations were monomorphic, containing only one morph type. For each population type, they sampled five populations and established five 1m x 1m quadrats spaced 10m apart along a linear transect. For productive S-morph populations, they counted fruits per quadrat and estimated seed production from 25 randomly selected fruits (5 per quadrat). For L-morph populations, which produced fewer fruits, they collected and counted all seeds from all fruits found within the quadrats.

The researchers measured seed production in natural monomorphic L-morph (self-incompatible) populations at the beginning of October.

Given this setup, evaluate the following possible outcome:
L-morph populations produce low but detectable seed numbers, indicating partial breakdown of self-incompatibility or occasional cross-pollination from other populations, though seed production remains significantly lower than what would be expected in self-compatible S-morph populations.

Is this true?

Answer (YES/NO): YES